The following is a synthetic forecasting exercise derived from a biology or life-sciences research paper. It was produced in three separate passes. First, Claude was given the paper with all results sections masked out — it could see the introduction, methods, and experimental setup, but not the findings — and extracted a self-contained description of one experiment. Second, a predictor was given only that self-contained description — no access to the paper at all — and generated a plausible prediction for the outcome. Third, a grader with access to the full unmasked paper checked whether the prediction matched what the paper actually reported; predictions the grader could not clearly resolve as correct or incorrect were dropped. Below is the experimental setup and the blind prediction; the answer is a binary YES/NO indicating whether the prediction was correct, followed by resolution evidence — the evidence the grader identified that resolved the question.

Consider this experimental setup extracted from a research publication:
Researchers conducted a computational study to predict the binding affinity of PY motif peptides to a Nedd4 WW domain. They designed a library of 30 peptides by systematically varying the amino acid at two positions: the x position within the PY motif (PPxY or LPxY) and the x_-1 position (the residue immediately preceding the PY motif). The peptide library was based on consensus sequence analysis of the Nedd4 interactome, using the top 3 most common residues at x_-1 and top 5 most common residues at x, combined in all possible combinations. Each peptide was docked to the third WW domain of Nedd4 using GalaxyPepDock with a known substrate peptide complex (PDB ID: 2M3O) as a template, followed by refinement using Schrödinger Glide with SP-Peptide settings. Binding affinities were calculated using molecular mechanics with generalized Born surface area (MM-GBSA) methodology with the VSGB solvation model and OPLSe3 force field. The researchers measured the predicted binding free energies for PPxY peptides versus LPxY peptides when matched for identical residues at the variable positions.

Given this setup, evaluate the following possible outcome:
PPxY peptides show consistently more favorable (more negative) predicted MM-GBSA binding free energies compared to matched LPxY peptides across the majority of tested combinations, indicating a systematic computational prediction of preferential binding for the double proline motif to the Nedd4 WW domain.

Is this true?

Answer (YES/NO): NO